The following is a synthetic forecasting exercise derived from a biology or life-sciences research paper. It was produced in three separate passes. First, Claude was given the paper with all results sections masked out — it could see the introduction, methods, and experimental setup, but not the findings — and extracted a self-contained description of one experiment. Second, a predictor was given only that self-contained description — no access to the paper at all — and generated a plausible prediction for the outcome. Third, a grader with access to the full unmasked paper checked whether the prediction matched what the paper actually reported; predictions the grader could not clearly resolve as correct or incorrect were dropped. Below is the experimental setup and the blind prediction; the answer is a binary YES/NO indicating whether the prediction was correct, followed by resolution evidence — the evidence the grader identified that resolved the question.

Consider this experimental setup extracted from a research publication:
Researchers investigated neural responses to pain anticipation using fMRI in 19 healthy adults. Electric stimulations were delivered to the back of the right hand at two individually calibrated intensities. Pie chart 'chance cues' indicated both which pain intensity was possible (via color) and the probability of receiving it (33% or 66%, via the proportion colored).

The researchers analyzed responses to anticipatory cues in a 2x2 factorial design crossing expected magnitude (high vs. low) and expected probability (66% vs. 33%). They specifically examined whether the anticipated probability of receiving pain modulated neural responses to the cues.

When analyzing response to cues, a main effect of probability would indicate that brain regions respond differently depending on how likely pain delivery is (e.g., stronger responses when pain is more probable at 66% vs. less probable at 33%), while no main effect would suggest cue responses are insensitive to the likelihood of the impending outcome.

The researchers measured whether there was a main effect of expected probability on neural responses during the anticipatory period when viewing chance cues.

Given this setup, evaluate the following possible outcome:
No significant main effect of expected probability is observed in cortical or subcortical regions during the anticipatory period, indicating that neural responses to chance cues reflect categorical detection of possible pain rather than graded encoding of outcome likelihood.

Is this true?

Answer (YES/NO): YES